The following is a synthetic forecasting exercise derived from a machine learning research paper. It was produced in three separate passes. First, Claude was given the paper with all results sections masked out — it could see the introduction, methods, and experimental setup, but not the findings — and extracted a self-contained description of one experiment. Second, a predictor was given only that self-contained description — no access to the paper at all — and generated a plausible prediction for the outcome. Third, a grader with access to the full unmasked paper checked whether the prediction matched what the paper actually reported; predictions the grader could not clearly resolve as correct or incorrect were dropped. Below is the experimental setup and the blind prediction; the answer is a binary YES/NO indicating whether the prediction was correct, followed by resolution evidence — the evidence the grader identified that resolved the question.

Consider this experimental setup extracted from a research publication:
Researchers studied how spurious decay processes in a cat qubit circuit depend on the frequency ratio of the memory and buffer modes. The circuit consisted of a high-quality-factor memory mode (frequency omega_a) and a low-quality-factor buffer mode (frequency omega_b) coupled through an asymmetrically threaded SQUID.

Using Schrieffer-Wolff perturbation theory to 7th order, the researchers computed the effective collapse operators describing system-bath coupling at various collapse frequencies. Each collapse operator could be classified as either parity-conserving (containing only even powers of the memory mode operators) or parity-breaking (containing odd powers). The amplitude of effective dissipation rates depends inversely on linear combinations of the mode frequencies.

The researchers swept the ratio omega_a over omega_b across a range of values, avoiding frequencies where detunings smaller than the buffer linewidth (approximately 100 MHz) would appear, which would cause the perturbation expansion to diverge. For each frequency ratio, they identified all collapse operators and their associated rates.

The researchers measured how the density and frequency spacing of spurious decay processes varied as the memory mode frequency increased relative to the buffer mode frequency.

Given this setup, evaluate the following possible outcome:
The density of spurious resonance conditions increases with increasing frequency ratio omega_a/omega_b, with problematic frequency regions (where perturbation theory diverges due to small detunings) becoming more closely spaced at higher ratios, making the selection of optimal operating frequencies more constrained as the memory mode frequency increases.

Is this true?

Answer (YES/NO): NO